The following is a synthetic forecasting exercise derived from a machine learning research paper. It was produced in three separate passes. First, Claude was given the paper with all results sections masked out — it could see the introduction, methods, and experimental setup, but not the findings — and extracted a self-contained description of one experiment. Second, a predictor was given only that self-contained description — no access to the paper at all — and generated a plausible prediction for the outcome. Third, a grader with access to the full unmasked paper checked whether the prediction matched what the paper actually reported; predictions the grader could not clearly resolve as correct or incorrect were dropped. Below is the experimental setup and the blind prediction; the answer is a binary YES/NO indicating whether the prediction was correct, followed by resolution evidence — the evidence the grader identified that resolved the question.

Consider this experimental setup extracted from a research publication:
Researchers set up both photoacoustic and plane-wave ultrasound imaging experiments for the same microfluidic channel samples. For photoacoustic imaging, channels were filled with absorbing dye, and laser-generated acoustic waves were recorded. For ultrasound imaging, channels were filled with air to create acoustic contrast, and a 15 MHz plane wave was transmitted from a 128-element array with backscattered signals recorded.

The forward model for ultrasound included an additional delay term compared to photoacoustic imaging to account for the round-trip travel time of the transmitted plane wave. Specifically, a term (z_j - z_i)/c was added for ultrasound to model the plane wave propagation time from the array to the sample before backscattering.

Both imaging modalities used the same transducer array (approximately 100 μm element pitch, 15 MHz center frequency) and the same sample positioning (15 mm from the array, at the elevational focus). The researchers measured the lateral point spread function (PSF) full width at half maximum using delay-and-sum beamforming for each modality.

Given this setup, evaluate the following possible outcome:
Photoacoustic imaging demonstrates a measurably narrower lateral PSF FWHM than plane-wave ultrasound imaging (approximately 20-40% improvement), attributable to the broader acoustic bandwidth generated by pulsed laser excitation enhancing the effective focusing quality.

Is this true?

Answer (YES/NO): NO